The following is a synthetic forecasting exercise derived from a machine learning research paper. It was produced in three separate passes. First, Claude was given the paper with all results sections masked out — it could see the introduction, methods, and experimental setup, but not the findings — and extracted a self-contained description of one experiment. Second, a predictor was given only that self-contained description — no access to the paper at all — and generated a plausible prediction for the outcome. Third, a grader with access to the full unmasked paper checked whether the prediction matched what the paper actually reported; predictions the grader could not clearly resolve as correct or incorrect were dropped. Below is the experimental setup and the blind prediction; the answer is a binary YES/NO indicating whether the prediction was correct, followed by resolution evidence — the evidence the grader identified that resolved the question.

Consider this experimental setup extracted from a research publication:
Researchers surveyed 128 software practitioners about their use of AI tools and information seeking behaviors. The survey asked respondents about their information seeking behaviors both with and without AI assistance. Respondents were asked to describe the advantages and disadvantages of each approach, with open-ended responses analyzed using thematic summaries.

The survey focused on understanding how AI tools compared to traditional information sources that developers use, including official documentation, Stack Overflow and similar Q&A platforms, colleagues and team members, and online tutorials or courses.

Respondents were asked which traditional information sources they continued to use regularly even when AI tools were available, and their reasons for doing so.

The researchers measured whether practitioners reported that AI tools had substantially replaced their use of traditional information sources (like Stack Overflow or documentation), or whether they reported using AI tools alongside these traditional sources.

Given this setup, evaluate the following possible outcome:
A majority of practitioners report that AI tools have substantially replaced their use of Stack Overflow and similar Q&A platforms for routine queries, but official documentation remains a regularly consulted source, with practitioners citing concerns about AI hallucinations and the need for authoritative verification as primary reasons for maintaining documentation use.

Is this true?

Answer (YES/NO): NO